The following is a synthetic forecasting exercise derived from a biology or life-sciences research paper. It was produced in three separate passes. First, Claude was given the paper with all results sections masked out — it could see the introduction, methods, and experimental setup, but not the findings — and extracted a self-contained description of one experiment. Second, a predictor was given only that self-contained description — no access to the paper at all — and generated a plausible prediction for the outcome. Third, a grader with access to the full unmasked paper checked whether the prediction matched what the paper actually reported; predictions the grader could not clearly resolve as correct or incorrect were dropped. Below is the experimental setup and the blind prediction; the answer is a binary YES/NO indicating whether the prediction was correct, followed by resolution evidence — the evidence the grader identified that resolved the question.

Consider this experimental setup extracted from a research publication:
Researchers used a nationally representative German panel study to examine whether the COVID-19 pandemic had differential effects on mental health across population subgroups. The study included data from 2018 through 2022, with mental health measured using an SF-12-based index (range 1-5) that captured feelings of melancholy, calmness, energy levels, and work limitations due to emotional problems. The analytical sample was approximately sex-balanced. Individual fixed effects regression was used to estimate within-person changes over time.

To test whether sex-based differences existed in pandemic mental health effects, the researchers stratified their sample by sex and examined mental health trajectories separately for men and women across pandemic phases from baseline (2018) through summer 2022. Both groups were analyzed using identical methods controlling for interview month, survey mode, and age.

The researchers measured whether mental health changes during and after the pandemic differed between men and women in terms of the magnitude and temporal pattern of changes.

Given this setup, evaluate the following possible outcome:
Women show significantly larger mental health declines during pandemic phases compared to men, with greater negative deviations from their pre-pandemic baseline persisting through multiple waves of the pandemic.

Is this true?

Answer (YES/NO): NO